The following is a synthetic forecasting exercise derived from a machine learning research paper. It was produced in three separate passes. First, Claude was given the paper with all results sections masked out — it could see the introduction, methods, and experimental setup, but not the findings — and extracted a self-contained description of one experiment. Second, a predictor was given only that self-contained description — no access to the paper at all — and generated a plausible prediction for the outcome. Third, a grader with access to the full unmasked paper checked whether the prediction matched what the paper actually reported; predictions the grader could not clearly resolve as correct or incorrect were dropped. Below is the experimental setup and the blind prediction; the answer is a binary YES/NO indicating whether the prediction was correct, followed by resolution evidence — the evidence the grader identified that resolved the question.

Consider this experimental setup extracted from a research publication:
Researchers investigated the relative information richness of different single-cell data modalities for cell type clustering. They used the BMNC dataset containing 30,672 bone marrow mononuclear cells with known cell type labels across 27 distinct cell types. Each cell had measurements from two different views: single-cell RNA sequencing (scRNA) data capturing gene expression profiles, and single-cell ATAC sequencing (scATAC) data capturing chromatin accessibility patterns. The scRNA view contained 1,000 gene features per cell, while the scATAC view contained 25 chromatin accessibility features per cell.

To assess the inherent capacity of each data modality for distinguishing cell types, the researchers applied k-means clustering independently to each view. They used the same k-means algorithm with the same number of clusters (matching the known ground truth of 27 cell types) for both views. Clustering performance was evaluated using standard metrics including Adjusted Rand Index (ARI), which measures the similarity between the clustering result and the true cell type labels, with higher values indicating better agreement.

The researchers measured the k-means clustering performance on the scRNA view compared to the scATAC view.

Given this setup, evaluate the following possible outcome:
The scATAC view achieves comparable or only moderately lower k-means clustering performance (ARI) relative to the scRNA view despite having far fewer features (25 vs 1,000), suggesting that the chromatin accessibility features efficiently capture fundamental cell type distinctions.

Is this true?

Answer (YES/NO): NO